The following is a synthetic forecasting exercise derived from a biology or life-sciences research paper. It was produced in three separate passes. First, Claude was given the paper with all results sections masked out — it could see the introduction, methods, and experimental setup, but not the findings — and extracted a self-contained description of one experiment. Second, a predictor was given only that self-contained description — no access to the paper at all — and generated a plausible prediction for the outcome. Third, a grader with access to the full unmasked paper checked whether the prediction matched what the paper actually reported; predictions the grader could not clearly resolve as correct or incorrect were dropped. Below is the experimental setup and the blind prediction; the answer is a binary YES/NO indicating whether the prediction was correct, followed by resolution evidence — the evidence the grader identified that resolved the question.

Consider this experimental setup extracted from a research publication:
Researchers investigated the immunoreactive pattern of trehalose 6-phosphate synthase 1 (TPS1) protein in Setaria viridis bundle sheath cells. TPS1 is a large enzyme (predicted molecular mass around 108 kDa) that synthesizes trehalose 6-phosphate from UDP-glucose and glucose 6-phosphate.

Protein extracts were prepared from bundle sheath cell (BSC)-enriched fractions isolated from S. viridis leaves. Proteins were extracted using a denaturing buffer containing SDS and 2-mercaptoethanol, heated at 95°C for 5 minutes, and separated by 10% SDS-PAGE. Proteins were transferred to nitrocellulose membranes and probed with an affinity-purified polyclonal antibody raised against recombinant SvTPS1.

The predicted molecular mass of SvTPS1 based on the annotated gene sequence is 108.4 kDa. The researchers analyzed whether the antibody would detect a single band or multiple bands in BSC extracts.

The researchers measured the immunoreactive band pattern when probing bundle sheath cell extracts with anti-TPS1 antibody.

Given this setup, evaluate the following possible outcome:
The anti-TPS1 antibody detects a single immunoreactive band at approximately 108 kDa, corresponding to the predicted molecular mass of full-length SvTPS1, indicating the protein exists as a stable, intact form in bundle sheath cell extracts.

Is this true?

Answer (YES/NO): NO